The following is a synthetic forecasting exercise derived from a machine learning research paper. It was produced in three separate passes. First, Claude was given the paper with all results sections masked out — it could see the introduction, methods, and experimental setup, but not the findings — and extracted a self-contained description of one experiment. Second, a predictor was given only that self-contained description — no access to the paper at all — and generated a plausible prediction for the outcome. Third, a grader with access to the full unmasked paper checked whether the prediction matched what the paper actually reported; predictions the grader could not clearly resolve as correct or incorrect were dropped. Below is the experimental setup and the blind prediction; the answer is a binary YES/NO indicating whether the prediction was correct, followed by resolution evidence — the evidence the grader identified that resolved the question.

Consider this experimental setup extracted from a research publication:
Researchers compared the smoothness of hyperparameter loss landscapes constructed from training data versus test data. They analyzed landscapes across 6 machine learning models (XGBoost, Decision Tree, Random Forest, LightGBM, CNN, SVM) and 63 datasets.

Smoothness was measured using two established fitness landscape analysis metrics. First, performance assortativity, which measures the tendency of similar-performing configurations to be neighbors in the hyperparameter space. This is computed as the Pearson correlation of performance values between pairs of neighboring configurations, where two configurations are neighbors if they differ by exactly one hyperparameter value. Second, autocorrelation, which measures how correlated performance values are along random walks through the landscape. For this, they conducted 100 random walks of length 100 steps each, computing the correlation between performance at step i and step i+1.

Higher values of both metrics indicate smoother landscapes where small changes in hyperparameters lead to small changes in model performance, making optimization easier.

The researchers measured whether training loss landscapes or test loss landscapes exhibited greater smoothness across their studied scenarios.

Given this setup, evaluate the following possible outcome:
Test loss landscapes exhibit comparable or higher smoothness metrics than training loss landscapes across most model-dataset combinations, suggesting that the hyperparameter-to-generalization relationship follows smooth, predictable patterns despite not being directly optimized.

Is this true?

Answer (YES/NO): NO